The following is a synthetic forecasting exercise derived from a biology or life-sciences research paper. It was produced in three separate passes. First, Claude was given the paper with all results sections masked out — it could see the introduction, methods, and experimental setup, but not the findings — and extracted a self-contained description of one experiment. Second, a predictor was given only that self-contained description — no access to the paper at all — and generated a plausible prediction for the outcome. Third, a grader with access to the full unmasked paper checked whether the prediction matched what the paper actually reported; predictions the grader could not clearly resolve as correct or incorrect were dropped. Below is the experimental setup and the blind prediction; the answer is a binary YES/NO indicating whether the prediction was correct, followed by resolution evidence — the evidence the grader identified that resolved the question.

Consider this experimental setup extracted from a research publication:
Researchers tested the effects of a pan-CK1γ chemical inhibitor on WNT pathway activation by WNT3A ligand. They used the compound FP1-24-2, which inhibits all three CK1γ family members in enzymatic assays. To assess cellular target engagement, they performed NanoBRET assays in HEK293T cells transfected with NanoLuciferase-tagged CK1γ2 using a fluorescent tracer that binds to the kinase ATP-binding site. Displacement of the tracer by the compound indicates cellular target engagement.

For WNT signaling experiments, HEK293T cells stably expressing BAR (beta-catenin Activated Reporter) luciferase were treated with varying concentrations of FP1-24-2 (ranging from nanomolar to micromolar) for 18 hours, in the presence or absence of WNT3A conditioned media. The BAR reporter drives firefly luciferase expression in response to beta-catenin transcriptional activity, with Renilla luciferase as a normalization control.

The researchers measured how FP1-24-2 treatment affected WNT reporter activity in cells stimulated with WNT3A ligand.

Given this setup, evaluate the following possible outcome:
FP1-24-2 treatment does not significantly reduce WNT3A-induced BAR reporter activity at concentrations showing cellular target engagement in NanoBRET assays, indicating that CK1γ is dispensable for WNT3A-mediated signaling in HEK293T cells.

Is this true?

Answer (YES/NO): NO